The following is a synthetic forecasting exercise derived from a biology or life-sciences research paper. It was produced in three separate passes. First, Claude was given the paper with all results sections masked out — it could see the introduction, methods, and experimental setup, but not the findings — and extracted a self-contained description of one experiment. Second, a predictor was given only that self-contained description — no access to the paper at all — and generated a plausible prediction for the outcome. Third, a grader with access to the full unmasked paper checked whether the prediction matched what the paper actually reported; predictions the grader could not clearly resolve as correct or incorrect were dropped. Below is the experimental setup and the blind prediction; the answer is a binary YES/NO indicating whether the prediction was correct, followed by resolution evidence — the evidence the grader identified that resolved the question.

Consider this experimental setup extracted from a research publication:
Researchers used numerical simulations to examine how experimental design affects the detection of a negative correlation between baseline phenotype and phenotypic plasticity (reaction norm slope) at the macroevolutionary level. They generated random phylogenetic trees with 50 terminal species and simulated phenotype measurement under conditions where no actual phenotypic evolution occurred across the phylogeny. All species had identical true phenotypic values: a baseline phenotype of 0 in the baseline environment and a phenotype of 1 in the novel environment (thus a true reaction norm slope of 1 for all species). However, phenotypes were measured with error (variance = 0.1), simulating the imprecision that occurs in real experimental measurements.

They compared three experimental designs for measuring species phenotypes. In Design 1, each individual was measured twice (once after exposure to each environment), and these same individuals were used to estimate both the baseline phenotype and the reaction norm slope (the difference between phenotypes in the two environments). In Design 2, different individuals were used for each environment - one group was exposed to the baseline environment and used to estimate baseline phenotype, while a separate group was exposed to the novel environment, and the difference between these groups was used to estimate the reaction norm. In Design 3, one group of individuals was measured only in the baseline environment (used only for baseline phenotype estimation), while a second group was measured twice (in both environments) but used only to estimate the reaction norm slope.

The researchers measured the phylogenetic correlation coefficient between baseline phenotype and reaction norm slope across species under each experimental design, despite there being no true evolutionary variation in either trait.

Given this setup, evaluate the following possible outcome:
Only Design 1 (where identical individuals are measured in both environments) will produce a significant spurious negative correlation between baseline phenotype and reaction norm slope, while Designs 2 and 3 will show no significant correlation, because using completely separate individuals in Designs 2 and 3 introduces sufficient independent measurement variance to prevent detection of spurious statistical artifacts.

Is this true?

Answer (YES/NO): NO